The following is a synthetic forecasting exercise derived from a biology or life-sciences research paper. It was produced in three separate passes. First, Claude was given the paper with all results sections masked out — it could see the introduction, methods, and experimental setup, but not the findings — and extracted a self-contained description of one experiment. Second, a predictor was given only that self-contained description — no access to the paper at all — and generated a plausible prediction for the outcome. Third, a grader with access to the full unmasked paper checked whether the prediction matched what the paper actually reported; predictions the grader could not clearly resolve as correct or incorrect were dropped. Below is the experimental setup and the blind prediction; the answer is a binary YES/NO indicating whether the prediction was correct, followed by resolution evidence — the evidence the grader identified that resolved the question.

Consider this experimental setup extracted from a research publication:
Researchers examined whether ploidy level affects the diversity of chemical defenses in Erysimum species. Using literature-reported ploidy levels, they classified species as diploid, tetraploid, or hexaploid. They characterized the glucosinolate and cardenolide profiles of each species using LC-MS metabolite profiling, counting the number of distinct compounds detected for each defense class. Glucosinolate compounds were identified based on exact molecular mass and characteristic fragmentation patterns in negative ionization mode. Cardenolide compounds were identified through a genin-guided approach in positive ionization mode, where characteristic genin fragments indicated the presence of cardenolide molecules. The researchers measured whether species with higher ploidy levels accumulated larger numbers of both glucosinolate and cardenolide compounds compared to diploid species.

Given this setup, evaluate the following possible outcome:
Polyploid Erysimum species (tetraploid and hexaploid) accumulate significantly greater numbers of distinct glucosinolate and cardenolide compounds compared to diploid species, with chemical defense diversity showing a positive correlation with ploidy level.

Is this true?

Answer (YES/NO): NO